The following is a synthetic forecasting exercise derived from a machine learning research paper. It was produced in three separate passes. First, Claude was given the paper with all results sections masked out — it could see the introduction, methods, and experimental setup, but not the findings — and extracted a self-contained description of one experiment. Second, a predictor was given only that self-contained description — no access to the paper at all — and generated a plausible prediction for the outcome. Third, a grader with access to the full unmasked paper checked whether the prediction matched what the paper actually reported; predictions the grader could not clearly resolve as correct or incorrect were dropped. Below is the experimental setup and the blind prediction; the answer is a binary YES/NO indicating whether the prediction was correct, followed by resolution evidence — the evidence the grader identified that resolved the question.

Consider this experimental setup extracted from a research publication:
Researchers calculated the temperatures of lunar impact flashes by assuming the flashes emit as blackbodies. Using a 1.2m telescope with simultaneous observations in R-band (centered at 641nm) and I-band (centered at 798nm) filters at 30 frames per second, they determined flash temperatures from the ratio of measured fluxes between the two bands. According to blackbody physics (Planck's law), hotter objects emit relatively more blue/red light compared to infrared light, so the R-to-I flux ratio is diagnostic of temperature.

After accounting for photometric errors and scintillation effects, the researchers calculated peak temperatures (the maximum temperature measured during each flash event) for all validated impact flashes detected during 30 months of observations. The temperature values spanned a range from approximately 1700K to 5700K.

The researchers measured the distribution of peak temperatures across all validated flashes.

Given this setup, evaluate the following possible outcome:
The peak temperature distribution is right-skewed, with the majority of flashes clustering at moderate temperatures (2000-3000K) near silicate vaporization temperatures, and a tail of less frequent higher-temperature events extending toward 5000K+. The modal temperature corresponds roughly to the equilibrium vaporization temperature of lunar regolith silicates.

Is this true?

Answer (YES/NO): NO